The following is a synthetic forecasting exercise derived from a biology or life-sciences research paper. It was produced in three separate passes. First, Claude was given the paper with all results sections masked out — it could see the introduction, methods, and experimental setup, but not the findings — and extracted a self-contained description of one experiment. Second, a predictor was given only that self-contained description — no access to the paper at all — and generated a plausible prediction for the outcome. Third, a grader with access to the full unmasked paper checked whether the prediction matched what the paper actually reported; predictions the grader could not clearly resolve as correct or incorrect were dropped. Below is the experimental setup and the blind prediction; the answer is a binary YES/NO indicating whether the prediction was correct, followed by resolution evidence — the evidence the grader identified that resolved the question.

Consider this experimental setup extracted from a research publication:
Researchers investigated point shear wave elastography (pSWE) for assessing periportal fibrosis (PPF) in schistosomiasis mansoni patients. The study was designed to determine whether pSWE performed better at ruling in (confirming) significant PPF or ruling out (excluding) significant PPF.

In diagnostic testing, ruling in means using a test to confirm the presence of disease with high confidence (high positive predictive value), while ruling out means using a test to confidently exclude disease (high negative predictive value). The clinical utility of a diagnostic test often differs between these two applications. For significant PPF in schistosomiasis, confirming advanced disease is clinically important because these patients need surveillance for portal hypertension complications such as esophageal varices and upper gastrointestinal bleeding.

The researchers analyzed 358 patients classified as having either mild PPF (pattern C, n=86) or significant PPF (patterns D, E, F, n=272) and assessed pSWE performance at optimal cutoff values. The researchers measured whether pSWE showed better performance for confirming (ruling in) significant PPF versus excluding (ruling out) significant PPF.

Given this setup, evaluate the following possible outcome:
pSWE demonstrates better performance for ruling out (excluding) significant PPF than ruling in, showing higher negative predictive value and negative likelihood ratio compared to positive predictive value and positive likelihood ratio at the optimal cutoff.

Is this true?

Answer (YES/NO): NO